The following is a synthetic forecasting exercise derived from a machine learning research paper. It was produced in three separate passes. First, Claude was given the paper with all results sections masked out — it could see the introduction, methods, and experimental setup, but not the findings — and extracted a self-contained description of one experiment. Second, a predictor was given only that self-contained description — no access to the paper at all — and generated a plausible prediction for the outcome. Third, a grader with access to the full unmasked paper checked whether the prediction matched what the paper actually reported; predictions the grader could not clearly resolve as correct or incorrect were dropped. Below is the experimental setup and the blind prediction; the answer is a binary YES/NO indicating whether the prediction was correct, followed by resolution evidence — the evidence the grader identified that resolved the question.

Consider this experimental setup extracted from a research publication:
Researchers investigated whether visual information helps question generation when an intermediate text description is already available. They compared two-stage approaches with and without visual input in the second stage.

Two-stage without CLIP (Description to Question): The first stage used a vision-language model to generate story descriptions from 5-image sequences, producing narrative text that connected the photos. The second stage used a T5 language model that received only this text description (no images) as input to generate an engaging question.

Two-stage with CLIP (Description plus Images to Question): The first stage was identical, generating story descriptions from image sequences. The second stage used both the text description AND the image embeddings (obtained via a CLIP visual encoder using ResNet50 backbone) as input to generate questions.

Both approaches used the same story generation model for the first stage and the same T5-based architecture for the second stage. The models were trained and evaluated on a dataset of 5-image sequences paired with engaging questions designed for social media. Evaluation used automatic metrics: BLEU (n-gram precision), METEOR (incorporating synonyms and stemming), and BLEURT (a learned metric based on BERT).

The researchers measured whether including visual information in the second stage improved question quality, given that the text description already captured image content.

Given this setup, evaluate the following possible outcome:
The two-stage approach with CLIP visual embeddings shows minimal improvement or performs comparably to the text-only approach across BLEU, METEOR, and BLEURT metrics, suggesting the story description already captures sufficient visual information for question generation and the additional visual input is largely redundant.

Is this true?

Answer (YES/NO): NO